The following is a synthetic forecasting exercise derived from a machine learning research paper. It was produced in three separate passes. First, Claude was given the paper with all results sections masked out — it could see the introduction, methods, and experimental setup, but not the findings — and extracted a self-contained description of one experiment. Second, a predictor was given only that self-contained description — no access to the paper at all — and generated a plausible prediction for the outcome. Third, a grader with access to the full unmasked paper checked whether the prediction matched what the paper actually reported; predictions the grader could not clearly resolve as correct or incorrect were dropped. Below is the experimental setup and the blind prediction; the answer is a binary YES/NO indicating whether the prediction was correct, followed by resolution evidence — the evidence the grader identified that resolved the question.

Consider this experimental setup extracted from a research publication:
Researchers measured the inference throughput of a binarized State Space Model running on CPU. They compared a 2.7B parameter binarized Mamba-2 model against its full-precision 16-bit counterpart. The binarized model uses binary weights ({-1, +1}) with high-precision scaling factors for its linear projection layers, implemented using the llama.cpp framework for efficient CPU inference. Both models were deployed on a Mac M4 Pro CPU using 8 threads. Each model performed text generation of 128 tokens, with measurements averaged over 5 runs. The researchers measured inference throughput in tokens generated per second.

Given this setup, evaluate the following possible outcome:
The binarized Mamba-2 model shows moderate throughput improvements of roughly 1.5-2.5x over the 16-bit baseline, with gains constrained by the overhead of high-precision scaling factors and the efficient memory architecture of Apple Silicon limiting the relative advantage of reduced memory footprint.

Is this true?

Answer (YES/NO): NO